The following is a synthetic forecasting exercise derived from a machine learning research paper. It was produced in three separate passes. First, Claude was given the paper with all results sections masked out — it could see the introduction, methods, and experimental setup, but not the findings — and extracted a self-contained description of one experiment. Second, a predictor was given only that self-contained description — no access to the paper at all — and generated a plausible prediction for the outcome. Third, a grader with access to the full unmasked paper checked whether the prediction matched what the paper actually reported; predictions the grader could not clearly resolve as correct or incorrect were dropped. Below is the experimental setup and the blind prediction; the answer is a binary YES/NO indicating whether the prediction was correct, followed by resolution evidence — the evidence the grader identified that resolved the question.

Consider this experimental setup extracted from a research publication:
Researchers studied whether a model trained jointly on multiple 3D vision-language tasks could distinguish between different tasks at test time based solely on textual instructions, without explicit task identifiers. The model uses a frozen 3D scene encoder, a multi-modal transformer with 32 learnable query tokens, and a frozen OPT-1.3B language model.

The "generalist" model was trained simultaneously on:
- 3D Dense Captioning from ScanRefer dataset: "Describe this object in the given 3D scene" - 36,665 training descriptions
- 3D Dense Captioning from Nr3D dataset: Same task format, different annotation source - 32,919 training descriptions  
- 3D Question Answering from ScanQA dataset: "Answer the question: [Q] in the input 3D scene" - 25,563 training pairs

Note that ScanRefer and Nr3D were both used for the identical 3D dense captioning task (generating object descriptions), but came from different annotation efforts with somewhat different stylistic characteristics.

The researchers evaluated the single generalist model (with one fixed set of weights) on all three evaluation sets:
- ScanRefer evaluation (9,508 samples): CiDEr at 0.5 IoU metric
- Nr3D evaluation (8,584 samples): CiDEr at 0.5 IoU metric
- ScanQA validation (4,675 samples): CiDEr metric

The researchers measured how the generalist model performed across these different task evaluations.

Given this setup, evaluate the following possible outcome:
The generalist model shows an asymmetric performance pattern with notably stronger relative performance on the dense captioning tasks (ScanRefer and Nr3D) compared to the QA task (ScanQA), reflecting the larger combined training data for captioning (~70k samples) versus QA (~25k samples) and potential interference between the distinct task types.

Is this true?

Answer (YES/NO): NO